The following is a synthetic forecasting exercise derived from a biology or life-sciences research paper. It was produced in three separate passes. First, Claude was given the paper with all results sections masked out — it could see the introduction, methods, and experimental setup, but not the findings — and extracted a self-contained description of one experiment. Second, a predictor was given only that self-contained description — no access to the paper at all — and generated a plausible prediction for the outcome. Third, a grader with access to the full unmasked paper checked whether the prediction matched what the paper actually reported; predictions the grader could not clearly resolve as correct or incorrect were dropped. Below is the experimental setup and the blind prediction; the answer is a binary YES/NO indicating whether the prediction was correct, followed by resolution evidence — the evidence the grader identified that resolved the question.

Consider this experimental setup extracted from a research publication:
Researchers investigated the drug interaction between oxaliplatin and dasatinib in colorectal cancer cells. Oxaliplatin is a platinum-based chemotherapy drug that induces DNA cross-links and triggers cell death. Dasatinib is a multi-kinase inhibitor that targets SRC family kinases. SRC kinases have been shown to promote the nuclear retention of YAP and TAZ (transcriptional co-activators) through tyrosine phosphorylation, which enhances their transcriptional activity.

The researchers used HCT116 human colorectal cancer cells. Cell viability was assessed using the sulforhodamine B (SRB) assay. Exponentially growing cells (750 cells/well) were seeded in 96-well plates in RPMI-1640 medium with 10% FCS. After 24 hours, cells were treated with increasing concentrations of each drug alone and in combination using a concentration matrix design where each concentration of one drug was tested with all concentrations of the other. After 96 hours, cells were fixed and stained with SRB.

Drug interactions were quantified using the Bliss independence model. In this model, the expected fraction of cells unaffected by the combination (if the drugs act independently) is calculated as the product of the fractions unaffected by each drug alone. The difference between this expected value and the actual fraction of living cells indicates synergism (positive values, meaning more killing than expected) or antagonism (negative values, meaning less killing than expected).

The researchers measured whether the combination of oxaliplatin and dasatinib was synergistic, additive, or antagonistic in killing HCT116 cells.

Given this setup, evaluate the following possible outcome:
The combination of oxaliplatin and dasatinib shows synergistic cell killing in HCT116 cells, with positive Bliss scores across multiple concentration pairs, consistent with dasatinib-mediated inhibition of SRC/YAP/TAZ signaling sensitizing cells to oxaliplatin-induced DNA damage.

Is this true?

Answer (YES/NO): NO